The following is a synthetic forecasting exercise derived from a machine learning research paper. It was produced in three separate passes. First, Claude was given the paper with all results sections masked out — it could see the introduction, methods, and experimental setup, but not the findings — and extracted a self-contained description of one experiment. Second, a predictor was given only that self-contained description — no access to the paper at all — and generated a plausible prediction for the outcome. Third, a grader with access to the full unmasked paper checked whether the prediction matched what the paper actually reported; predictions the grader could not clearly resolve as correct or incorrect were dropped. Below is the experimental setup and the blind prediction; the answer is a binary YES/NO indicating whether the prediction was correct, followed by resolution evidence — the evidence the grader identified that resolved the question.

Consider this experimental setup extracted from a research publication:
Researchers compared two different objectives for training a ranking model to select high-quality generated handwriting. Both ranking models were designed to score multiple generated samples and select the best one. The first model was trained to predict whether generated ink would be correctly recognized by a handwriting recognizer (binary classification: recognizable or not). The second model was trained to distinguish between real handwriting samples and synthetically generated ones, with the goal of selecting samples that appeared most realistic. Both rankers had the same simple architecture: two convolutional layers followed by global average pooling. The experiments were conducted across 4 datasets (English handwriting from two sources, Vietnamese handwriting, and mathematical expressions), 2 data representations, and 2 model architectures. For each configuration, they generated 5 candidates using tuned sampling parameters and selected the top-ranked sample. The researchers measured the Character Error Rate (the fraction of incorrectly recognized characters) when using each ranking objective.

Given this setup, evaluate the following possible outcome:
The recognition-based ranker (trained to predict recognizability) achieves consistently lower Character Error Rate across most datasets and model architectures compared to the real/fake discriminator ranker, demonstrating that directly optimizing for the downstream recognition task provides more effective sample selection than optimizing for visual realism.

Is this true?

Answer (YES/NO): YES